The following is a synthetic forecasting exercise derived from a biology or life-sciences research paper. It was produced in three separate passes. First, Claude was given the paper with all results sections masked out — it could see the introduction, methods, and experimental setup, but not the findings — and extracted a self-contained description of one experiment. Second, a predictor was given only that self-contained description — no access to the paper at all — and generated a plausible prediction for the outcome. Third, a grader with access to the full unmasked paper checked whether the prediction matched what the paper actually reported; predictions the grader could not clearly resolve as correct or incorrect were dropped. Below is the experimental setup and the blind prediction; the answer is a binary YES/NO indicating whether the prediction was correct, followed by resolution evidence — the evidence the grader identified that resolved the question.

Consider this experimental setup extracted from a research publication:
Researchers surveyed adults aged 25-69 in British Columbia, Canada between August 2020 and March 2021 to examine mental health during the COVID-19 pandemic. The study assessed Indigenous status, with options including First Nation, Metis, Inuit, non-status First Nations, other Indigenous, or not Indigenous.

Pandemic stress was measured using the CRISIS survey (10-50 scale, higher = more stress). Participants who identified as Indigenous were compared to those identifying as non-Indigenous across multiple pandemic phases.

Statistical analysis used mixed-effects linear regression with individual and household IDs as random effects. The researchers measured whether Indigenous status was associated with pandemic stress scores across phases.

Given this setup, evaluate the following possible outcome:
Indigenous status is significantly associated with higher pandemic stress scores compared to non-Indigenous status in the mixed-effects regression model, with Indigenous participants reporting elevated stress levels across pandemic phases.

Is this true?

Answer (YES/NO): YES